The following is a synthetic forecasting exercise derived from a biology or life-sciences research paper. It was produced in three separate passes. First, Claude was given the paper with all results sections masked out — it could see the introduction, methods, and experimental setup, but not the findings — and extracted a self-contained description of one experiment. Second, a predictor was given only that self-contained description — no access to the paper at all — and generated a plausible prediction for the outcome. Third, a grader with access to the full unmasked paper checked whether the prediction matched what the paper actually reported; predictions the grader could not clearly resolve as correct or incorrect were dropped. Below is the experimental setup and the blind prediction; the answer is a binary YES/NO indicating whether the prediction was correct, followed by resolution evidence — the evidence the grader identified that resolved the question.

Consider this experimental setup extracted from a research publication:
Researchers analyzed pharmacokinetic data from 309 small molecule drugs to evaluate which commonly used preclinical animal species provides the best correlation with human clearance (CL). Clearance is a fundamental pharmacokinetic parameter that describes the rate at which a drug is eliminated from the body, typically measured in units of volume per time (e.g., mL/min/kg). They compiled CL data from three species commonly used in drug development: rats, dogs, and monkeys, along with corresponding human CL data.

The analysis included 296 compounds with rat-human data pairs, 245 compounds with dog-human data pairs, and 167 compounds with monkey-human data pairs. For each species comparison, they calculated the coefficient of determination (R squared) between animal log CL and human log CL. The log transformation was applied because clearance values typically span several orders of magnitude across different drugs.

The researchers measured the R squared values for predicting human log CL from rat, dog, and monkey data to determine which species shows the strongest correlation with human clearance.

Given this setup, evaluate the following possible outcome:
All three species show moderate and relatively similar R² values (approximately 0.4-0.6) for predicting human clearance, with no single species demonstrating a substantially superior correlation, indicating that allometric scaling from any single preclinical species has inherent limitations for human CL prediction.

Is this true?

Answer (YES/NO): NO